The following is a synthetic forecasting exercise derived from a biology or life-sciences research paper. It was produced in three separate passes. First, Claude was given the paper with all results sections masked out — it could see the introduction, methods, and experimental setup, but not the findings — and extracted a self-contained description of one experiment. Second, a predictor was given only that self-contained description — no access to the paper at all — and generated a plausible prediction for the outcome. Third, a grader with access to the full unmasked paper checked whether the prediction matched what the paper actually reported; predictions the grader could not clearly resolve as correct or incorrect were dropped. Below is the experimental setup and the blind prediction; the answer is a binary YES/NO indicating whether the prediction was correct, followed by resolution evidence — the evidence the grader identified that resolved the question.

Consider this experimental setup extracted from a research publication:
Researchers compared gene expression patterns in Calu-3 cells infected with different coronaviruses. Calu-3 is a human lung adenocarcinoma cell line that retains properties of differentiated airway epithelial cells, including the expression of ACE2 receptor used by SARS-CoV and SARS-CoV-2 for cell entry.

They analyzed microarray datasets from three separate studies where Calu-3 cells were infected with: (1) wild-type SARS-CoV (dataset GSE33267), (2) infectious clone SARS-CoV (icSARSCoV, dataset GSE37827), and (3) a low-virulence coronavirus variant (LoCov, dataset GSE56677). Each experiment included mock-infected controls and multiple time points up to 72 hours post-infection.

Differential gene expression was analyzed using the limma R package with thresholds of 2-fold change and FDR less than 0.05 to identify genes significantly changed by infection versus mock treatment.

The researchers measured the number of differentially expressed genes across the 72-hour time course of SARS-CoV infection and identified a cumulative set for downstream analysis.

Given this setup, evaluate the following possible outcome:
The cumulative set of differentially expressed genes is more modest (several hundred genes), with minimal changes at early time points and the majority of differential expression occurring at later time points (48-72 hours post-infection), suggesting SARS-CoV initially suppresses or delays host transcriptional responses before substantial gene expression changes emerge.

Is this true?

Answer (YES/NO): NO